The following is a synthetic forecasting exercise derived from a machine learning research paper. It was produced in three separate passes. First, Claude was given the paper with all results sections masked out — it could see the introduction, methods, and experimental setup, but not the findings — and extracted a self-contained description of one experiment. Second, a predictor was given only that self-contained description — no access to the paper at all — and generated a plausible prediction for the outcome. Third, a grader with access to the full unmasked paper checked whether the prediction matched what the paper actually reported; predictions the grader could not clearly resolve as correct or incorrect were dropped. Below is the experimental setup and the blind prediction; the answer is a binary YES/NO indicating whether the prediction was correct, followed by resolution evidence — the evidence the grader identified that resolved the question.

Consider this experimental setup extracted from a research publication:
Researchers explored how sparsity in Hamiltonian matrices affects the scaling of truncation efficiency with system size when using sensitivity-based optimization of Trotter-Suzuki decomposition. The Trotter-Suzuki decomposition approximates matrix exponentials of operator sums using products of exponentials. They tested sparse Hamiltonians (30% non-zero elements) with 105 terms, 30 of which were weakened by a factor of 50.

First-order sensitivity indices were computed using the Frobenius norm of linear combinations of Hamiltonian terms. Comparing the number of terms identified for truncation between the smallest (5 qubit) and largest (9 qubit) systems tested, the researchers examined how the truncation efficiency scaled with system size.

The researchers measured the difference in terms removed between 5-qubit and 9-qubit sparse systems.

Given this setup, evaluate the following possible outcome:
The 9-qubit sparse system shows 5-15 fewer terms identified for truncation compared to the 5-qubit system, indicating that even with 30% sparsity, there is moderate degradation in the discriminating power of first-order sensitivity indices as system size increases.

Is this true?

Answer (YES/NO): NO